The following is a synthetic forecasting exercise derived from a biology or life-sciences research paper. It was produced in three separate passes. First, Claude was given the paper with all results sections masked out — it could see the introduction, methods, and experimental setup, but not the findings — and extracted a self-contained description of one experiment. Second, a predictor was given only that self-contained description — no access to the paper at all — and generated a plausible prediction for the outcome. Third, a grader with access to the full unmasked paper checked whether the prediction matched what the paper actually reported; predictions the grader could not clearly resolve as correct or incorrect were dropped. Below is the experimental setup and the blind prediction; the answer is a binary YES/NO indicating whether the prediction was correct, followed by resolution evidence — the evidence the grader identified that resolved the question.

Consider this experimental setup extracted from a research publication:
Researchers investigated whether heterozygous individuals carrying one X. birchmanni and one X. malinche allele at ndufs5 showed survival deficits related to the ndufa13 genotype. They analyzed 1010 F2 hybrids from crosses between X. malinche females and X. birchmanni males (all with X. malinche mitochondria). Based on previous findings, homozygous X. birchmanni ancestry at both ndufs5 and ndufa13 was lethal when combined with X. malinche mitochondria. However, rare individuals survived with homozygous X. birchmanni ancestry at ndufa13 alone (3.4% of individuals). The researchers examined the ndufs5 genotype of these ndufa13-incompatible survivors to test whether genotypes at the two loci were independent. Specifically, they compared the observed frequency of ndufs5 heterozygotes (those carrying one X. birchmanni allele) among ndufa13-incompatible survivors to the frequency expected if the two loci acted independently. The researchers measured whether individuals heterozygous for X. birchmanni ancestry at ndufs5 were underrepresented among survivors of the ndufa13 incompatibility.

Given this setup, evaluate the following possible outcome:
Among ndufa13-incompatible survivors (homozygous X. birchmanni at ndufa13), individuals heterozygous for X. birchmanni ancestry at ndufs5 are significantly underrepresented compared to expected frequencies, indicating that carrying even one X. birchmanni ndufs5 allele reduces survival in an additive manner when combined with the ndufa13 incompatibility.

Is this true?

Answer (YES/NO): NO